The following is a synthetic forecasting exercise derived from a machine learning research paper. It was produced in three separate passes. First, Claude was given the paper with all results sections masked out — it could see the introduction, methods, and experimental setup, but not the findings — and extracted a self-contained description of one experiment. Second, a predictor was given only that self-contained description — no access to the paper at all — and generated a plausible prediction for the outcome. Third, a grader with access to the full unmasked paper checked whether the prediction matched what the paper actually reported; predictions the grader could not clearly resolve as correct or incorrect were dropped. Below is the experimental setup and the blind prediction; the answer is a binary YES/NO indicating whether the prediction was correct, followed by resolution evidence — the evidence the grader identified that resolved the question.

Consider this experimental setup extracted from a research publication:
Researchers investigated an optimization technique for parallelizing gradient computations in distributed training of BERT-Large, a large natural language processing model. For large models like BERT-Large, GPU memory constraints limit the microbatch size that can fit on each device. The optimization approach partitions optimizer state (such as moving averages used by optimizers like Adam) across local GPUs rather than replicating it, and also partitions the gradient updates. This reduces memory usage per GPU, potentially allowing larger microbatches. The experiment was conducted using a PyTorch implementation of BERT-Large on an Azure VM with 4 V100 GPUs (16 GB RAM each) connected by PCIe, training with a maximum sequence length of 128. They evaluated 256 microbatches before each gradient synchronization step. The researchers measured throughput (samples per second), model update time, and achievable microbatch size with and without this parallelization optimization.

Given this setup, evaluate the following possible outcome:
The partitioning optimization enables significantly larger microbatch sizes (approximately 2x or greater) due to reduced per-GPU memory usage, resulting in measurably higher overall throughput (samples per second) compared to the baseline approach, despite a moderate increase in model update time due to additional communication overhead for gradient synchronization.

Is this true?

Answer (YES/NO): NO